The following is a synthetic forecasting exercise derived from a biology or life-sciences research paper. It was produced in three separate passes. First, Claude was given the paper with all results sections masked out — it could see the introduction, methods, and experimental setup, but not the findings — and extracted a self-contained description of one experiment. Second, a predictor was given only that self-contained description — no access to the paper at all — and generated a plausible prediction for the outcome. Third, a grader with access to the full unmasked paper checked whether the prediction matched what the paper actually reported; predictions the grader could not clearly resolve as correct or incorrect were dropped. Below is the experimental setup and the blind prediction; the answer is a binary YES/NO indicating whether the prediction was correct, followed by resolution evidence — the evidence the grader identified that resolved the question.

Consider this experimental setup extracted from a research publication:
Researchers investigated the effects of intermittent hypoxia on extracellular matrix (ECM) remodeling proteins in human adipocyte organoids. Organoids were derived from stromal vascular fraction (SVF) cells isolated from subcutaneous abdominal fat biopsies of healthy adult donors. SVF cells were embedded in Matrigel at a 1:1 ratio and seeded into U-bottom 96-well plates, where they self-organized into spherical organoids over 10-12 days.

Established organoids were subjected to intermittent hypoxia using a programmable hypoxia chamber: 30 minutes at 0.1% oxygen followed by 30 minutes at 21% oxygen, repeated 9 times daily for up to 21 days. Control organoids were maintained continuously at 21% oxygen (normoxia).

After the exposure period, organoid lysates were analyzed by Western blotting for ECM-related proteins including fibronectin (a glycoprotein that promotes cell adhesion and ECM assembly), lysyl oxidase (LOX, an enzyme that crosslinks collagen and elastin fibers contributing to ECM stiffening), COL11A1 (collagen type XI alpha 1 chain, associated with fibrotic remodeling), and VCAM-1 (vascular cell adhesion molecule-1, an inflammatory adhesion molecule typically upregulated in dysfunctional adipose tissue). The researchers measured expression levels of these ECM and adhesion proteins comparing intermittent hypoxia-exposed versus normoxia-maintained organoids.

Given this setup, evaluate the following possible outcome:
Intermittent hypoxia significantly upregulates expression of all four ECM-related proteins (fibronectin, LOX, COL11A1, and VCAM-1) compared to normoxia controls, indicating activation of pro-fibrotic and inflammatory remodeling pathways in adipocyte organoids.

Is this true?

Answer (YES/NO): YES